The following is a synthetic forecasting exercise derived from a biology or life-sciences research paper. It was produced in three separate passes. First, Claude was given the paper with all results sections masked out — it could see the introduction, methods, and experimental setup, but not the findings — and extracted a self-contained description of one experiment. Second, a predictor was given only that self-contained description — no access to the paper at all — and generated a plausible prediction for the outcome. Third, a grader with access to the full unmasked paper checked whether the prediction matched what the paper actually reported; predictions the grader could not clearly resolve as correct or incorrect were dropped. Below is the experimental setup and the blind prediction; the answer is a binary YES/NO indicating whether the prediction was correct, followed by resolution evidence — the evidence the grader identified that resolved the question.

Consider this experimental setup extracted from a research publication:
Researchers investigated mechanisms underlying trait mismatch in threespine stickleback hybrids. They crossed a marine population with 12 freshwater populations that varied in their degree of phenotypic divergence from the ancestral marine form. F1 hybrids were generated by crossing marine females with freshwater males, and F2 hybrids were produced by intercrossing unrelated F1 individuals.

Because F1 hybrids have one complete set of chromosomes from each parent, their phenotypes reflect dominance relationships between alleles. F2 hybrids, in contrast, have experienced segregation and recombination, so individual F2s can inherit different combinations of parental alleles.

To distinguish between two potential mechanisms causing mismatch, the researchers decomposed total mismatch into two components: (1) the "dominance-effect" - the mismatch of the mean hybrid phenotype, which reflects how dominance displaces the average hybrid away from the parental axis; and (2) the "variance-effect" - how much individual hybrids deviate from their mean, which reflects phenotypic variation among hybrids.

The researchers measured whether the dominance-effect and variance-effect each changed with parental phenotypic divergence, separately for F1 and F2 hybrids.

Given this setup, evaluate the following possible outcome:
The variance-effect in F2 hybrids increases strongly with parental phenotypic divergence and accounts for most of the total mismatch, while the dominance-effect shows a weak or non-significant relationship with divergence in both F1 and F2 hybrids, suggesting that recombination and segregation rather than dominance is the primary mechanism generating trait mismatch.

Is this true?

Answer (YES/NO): NO